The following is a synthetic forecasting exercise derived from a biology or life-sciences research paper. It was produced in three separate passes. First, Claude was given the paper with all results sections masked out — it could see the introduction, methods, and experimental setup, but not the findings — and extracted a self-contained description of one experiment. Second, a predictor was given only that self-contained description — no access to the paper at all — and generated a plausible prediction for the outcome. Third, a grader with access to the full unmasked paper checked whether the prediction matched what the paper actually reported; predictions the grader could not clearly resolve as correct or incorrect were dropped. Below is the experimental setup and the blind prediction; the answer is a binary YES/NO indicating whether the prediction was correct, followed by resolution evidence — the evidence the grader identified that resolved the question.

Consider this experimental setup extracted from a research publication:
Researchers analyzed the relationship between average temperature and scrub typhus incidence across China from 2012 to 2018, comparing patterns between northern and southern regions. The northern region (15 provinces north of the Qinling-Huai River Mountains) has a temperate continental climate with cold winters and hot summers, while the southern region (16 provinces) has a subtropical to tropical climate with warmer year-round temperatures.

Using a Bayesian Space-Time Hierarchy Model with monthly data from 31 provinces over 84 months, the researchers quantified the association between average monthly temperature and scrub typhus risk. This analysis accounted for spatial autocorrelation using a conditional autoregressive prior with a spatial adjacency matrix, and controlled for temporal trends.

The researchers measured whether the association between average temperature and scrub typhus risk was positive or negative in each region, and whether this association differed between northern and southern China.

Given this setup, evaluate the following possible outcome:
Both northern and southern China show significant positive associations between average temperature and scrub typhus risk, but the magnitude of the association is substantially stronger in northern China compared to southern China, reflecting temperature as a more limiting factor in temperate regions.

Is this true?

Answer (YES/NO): NO